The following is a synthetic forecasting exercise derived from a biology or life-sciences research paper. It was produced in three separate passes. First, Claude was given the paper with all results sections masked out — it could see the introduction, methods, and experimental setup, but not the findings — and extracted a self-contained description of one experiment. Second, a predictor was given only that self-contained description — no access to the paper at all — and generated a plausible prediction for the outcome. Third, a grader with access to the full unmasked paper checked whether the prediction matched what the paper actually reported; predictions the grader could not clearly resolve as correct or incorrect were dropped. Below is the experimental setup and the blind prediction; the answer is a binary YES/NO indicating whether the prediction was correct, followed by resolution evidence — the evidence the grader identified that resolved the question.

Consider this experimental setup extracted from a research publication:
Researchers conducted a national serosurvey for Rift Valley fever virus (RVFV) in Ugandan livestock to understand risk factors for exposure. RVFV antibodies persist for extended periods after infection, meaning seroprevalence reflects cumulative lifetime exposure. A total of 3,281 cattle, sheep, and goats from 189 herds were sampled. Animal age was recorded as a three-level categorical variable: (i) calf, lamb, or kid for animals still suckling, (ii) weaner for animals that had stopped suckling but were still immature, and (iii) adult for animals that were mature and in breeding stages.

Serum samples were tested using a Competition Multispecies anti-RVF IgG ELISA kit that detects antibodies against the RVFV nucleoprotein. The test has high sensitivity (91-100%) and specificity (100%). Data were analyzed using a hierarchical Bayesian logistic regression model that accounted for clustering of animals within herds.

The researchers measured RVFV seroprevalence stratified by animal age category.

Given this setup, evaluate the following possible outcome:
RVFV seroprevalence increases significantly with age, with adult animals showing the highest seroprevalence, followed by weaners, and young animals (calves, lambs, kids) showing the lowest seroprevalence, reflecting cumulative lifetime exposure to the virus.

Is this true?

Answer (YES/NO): NO